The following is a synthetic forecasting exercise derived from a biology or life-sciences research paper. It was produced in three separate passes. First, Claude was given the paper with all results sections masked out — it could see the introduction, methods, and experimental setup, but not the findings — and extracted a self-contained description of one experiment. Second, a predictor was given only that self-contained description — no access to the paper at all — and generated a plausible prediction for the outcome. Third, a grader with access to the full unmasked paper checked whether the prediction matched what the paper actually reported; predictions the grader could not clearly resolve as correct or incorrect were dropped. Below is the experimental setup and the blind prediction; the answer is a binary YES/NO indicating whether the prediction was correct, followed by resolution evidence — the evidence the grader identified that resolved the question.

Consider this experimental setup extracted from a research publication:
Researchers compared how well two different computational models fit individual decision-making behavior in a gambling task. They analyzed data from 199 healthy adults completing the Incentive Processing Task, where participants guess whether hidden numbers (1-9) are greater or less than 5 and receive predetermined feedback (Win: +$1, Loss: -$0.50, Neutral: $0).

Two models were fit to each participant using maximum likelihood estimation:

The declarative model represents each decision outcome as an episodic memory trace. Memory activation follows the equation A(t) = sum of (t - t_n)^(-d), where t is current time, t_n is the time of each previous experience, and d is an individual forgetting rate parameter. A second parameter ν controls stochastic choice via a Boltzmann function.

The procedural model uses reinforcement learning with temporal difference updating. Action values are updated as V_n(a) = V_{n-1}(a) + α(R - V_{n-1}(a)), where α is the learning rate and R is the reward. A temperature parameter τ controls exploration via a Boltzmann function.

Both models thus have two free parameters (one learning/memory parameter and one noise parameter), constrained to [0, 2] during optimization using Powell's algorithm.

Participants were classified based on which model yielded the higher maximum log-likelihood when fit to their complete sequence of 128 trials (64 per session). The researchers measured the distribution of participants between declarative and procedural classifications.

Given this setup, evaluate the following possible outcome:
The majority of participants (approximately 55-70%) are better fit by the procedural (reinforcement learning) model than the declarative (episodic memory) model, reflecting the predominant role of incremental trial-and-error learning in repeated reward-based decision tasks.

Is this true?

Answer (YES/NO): NO